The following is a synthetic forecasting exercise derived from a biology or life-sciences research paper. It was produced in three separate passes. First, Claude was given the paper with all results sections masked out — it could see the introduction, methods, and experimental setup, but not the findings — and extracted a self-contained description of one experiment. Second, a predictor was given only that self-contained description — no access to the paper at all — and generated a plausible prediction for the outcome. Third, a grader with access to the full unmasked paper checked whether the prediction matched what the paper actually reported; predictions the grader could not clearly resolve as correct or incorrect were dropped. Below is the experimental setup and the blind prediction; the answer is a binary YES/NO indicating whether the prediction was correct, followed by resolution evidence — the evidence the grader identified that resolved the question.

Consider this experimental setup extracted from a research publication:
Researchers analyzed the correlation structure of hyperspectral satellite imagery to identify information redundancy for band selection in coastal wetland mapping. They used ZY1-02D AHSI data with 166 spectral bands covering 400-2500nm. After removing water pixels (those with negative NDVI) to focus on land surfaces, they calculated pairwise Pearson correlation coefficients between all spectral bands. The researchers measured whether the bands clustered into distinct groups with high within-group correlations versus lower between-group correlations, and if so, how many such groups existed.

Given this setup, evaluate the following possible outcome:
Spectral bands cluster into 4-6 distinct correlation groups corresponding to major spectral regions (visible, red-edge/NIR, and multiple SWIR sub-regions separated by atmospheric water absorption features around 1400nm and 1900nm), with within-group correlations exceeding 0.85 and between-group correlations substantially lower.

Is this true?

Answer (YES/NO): NO